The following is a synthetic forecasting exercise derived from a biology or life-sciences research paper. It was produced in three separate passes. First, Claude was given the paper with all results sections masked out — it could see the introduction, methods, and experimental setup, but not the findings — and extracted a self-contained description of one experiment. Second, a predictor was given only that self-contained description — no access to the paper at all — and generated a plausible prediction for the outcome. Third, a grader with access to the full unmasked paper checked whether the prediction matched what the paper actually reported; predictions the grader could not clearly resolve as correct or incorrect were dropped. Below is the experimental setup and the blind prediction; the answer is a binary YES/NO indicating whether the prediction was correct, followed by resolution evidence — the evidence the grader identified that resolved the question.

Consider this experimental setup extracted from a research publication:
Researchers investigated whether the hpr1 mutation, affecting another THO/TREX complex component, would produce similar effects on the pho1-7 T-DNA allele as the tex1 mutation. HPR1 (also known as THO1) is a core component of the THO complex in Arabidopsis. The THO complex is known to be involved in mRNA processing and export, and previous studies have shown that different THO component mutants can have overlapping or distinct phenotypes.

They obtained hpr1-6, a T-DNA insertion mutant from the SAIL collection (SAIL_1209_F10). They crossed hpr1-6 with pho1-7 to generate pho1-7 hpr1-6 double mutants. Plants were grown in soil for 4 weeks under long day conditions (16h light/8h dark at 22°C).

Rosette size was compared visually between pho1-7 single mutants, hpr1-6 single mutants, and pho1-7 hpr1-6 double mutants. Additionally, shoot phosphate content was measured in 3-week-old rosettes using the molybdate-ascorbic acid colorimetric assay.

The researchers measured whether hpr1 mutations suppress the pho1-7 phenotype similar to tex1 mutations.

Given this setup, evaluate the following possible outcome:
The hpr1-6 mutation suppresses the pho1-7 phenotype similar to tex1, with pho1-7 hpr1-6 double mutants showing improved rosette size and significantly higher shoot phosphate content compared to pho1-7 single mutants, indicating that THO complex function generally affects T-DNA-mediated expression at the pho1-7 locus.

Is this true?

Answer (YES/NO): NO